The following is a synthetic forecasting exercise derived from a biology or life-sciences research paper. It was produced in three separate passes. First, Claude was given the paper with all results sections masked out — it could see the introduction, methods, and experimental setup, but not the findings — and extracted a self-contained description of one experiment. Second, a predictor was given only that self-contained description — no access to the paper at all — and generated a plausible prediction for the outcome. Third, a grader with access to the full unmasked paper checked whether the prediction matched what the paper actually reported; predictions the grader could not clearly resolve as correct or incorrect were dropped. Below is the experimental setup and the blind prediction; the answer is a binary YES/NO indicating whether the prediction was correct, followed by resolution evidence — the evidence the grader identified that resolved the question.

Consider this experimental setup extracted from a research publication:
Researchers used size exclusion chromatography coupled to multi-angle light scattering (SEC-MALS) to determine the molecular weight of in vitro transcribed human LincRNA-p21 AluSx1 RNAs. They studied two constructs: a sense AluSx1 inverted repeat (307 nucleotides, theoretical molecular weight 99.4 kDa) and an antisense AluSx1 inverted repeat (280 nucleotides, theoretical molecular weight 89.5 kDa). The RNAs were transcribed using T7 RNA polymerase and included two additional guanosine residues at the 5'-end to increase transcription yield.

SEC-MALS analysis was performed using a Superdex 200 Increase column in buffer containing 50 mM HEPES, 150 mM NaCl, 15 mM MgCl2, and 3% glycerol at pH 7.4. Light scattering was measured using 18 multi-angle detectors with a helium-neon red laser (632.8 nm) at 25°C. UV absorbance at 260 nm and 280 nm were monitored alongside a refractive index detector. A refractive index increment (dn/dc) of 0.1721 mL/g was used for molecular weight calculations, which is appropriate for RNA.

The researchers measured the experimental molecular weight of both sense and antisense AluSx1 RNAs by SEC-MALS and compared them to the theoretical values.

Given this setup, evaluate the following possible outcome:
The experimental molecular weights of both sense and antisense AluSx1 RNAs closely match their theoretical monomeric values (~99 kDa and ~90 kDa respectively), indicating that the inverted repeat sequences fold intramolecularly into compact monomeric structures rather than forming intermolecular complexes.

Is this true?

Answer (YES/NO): YES